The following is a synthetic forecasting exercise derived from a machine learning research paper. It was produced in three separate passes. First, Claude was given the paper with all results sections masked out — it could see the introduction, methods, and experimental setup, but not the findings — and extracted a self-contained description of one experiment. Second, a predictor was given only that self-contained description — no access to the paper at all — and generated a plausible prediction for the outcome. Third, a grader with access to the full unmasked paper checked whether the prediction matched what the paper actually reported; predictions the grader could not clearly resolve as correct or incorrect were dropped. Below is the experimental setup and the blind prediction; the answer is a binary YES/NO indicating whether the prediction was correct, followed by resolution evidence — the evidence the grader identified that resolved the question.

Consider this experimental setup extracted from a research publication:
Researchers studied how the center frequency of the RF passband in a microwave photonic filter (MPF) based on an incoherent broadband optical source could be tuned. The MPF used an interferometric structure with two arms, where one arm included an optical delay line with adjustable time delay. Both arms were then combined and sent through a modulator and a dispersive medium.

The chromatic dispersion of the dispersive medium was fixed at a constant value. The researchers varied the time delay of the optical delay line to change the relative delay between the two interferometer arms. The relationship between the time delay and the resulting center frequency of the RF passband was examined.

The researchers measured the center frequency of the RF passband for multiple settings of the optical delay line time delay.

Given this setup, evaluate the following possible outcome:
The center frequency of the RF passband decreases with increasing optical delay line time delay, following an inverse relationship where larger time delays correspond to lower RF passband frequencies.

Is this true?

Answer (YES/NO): NO